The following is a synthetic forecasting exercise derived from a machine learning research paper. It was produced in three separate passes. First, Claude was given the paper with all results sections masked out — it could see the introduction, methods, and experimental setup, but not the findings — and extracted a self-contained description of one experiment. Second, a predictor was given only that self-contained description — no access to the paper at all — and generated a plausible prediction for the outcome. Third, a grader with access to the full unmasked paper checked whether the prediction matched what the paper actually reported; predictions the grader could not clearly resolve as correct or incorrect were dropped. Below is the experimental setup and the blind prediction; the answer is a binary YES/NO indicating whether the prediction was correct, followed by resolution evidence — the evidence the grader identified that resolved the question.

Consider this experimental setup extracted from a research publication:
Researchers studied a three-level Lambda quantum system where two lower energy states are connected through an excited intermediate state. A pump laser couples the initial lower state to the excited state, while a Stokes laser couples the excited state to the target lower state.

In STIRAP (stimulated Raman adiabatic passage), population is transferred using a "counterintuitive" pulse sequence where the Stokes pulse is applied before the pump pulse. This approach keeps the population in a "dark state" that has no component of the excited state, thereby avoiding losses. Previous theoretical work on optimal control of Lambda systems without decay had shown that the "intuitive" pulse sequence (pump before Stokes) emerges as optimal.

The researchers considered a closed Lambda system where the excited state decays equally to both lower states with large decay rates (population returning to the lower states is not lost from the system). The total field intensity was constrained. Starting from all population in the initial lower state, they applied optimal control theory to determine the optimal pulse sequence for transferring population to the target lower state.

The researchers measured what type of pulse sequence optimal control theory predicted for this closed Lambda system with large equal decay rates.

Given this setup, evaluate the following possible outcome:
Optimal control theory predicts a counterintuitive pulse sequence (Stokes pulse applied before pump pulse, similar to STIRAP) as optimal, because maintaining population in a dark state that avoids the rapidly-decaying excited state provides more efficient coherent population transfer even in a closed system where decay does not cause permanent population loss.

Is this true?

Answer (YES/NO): NO